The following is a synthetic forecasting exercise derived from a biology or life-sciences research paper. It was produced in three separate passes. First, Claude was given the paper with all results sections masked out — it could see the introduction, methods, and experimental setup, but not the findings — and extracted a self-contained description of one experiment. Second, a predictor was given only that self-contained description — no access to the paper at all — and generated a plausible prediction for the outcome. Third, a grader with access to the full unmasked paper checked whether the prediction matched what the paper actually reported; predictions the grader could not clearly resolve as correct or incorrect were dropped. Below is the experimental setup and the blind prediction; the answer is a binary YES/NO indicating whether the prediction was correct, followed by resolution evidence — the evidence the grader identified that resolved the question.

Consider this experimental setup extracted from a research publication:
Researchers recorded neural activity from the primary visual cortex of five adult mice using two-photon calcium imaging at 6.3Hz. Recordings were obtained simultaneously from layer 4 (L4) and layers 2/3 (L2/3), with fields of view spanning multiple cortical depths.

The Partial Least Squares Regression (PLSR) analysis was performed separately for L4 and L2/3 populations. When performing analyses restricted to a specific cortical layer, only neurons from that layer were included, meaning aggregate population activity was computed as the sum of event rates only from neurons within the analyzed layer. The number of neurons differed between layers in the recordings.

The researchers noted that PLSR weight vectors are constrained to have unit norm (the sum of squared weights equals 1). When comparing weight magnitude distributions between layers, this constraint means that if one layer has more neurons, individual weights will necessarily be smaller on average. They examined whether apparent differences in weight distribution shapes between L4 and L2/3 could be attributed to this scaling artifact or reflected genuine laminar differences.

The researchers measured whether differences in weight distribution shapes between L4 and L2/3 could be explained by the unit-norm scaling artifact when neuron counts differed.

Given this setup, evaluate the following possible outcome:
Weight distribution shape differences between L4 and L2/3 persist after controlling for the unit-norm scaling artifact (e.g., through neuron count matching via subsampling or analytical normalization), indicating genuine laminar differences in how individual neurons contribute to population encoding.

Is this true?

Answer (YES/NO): NO